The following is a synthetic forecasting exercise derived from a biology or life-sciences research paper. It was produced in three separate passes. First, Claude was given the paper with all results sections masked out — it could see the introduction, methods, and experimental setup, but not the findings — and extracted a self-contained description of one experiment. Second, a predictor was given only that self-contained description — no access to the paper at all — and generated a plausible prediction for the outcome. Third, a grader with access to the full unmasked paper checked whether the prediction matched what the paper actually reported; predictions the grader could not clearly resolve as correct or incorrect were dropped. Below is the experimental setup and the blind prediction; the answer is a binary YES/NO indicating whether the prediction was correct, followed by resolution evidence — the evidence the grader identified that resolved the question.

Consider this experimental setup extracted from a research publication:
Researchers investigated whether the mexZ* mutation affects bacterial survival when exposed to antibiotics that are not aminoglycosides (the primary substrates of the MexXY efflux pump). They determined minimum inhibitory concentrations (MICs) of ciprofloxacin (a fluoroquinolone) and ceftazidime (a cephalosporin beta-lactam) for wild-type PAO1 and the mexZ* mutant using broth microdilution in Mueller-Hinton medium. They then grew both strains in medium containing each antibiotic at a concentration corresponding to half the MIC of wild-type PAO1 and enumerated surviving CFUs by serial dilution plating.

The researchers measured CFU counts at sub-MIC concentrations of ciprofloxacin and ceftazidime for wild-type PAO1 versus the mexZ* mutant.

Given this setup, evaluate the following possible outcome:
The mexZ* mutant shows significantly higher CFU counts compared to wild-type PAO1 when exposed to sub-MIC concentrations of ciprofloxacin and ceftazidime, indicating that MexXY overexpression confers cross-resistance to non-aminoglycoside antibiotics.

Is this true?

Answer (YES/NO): NO